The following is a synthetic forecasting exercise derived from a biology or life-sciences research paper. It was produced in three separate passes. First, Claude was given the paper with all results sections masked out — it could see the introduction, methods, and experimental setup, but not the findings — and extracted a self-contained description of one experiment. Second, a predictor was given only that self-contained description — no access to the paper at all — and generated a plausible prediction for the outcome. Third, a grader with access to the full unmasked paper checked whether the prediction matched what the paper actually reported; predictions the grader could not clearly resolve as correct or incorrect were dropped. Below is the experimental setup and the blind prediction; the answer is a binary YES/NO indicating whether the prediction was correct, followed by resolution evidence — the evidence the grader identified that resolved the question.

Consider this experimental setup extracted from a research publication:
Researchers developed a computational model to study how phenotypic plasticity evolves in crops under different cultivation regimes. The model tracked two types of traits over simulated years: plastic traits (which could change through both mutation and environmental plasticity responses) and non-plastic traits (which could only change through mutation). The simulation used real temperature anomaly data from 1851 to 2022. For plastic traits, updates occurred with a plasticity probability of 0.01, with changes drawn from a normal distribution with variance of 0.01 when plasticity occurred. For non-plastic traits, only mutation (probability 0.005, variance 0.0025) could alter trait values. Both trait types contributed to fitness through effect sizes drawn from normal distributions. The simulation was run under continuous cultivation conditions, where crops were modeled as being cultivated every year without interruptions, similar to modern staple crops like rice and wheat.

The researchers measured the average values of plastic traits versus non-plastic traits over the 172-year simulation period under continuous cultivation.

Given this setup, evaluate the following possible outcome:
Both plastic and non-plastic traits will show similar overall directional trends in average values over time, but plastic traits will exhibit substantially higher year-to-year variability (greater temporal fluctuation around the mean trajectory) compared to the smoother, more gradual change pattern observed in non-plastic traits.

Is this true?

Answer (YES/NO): NO